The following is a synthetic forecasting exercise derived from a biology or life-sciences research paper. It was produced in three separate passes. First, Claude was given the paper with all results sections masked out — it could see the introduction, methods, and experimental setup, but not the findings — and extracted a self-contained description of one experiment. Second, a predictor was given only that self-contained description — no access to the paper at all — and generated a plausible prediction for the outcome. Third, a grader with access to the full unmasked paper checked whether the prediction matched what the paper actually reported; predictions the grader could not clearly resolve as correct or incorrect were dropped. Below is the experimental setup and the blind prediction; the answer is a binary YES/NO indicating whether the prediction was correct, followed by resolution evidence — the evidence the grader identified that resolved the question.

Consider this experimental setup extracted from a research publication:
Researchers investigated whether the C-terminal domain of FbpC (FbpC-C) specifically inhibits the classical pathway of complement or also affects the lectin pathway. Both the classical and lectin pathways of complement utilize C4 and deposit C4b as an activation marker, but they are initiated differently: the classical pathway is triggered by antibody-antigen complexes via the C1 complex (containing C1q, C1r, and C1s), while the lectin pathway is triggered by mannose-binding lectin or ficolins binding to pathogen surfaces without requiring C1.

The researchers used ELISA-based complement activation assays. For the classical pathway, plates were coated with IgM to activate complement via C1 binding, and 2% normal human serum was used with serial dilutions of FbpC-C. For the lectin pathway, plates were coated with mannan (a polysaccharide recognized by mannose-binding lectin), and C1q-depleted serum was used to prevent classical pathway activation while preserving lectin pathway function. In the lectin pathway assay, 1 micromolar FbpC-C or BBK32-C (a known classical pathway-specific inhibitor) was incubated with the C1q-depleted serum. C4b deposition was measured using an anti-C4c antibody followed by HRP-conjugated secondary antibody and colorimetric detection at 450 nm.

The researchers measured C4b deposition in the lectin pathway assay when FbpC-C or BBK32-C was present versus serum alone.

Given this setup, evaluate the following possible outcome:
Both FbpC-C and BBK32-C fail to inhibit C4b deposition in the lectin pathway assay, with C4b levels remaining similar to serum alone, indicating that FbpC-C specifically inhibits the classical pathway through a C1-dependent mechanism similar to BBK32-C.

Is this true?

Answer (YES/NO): YES